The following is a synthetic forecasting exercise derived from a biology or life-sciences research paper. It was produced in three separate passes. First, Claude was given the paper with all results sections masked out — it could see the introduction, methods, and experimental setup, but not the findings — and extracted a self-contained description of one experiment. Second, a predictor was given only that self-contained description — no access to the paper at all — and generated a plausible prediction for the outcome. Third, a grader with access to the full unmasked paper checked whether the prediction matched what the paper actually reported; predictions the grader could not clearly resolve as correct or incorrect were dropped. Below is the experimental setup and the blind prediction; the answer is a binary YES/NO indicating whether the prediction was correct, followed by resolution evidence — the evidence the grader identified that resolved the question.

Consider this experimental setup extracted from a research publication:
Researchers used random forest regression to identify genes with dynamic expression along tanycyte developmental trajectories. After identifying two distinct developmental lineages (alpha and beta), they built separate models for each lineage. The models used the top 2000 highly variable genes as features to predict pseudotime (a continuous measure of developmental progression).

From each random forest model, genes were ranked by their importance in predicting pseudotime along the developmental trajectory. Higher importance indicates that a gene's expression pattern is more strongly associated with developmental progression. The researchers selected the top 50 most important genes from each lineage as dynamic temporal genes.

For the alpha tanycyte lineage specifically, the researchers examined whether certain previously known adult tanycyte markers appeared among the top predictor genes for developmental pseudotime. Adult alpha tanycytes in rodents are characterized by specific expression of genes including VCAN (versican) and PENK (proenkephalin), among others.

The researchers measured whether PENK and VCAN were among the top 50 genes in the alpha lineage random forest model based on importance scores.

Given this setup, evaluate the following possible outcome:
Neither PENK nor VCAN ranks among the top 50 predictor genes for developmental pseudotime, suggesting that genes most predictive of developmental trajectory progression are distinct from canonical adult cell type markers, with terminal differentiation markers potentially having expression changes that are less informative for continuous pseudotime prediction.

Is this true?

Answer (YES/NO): YES